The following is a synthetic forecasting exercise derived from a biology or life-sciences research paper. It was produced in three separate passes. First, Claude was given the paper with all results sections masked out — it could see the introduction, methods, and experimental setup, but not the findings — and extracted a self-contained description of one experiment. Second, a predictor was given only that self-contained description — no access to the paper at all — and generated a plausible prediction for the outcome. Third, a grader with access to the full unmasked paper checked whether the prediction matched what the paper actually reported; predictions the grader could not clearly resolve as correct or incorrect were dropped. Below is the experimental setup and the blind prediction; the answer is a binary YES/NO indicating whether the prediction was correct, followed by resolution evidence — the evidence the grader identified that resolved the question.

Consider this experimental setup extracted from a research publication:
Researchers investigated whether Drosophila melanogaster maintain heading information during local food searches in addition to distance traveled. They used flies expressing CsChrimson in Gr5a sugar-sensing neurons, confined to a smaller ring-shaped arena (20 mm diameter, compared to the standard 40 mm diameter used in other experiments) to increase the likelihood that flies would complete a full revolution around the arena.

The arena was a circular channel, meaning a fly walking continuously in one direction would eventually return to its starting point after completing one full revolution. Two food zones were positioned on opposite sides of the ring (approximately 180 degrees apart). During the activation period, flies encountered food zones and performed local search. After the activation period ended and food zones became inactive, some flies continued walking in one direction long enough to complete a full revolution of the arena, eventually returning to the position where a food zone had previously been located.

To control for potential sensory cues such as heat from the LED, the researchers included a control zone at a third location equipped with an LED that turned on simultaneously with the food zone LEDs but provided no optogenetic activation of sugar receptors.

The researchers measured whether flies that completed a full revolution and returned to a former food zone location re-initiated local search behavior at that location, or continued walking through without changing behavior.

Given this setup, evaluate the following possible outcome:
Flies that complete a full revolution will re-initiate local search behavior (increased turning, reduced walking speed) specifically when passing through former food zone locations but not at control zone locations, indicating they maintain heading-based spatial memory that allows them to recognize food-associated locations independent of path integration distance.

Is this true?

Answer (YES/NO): NO